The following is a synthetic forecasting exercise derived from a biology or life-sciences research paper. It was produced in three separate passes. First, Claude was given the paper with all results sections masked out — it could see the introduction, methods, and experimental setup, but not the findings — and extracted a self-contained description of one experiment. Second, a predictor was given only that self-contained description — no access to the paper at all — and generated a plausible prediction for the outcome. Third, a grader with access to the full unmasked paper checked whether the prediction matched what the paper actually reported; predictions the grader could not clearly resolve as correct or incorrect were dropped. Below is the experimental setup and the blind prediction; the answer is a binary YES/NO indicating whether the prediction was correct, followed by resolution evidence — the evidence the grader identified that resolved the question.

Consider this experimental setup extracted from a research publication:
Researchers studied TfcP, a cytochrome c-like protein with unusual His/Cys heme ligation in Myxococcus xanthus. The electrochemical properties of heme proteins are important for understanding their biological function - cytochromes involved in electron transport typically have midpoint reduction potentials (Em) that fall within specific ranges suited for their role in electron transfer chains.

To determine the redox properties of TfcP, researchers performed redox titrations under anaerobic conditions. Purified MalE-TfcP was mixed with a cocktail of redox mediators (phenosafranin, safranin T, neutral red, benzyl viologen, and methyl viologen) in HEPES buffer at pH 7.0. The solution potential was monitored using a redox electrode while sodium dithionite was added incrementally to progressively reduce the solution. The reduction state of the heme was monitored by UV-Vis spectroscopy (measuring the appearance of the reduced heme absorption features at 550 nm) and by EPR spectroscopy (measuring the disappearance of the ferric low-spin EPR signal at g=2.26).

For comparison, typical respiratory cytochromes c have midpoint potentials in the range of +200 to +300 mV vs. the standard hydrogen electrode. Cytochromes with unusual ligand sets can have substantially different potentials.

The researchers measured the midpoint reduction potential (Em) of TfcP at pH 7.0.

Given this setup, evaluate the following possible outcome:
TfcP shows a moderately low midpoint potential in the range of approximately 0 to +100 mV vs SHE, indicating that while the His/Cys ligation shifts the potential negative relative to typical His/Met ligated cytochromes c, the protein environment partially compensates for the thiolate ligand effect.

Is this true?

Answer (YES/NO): NO